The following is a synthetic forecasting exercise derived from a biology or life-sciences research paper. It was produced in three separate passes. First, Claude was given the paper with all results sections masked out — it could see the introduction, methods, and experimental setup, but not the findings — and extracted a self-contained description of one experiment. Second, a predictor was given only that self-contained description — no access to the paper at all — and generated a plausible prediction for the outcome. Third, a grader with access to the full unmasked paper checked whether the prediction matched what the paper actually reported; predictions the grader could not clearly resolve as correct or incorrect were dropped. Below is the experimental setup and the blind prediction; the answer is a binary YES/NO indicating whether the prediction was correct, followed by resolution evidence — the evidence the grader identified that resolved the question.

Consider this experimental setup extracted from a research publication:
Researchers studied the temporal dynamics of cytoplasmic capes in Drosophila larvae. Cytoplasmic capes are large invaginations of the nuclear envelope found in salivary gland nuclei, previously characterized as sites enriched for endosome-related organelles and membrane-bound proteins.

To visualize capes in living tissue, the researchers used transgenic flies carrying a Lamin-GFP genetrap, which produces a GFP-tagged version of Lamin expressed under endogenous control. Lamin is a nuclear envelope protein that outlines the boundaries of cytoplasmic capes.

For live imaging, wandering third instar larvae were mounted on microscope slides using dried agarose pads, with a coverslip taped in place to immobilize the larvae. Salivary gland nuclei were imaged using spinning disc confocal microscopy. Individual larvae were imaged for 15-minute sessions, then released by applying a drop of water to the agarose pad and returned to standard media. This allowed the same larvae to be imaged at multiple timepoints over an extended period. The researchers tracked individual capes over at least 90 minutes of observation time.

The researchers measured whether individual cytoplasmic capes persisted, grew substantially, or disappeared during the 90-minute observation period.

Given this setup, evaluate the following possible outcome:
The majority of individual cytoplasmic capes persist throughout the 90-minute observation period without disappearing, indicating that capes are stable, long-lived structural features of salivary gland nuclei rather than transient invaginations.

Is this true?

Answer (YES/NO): YES